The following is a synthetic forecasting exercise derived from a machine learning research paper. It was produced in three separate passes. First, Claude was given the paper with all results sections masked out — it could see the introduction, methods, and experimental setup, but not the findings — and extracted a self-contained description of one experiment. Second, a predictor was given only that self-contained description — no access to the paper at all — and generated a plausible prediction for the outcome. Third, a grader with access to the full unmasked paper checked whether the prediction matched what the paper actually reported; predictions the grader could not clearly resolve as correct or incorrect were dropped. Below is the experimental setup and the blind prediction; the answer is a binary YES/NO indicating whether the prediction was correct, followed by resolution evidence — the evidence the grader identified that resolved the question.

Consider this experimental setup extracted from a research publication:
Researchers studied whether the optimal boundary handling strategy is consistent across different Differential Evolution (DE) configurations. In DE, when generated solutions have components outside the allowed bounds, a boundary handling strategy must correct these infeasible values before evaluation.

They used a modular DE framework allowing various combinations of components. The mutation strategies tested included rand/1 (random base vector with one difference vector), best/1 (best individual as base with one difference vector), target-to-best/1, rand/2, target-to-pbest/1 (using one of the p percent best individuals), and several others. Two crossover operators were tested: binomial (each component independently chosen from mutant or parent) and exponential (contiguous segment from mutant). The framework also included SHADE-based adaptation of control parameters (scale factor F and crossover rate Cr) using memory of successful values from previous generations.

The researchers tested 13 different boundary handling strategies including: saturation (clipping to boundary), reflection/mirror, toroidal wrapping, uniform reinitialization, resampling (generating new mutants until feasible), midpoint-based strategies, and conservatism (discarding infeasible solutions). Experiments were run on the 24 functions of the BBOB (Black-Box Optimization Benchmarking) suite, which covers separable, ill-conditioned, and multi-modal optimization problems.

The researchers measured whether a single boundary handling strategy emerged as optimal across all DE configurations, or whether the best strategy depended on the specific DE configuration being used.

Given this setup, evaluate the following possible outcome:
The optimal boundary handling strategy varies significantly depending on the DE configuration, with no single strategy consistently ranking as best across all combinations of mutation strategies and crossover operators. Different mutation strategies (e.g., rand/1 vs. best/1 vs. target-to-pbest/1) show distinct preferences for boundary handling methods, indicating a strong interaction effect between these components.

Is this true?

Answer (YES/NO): YES